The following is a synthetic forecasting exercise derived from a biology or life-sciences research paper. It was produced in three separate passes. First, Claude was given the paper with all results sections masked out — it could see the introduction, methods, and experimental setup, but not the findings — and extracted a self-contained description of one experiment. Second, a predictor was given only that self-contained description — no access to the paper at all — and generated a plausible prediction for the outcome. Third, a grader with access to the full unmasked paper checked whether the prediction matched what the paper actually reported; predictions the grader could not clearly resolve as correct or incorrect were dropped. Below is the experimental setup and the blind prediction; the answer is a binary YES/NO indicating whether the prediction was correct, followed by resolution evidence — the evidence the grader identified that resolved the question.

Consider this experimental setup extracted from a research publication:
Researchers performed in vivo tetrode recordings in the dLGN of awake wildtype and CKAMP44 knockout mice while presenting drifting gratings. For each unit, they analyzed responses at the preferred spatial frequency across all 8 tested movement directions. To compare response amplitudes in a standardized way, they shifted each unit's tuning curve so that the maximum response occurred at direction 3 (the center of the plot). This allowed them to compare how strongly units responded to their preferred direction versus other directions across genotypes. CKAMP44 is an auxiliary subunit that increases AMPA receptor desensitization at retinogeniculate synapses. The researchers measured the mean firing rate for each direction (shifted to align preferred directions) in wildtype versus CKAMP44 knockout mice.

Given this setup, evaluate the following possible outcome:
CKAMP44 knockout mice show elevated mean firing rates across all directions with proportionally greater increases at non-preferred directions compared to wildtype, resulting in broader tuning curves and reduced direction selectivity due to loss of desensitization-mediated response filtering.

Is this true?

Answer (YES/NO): NO